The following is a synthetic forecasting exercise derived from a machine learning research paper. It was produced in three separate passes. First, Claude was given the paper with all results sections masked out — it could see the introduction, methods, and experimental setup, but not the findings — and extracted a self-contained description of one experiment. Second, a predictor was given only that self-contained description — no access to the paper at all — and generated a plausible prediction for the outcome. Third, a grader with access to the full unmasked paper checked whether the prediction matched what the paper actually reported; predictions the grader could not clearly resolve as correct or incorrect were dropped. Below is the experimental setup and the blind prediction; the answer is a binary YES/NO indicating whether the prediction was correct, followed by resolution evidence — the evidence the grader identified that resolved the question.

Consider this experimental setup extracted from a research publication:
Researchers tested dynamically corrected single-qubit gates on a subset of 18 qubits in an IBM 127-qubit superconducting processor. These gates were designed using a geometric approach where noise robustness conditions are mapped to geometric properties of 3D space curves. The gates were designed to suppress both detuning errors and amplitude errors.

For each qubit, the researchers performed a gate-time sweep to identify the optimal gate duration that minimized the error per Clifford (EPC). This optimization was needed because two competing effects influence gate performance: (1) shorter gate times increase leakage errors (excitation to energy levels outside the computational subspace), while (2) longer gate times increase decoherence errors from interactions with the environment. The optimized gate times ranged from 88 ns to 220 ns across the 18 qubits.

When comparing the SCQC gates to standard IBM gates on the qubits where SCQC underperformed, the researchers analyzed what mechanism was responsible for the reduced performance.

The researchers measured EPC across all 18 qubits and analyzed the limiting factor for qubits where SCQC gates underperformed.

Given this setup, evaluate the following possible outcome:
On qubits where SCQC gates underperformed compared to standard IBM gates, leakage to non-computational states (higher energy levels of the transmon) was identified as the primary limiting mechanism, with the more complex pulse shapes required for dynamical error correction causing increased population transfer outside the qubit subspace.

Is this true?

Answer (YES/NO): NO